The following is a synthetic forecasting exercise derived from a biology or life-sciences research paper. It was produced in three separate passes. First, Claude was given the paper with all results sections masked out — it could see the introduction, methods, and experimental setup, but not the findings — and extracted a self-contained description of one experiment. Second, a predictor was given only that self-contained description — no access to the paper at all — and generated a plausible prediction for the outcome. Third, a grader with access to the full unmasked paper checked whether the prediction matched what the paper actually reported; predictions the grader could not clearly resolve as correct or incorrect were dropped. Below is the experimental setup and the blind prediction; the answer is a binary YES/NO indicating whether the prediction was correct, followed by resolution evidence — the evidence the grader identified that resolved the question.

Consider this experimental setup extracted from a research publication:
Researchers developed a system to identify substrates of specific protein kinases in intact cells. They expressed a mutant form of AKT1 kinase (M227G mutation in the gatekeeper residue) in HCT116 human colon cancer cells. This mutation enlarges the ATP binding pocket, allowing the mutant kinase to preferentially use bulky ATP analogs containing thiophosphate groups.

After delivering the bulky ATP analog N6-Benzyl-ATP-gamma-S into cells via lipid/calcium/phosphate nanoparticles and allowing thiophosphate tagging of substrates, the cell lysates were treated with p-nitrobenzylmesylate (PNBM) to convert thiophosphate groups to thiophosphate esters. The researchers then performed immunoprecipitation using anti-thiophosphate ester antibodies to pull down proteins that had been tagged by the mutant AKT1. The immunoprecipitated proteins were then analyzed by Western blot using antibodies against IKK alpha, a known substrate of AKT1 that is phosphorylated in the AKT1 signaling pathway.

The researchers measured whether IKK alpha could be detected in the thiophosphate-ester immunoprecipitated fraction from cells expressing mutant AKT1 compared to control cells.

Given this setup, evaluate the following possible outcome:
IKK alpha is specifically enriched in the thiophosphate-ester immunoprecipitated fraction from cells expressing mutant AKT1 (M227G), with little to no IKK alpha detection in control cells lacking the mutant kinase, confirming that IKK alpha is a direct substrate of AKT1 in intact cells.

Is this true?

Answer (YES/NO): YES